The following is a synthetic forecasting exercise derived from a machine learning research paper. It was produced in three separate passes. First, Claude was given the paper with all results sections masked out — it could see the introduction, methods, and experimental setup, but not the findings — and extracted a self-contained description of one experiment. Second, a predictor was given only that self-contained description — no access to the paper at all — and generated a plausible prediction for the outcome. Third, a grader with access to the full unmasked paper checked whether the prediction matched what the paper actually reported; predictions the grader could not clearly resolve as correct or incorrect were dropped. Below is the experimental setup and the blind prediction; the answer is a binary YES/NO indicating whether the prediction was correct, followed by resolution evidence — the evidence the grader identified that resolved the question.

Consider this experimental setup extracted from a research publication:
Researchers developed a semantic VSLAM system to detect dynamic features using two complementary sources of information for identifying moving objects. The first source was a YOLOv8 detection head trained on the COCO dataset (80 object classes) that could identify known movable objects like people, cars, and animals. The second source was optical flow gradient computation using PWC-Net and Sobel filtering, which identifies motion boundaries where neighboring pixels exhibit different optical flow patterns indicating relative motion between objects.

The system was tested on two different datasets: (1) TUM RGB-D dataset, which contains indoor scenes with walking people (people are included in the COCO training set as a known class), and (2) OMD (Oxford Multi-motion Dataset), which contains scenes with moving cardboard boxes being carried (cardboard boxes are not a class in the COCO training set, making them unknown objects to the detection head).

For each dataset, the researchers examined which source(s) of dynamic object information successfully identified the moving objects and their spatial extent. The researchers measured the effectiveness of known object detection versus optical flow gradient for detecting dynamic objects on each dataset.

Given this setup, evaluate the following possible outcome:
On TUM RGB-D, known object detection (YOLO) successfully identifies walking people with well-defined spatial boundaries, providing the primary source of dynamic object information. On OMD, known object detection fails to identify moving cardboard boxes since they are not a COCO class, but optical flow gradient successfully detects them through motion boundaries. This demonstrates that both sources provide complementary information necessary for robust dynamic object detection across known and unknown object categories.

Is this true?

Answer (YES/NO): NO